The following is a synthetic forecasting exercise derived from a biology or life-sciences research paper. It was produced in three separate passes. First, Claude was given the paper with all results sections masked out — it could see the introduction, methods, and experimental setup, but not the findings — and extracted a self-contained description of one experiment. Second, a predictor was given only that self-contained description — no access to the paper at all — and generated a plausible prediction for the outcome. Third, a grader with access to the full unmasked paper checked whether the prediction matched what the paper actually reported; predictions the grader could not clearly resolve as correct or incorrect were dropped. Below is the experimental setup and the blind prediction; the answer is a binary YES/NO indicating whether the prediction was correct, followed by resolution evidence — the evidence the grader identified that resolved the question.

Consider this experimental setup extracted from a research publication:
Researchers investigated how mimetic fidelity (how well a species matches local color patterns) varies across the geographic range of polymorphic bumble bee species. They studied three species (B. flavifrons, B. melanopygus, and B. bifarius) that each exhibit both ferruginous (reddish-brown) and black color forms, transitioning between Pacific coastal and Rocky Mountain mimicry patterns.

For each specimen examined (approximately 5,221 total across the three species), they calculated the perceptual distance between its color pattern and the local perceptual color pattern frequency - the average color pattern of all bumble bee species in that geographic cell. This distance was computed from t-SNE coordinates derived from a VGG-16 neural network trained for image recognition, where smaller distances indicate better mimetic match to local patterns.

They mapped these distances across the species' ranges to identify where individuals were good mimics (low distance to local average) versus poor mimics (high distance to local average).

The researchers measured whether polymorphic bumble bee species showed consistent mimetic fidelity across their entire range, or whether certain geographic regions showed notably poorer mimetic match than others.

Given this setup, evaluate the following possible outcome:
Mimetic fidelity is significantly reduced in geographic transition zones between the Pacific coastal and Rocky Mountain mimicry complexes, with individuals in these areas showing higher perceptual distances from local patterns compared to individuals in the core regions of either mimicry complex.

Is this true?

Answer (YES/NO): YES